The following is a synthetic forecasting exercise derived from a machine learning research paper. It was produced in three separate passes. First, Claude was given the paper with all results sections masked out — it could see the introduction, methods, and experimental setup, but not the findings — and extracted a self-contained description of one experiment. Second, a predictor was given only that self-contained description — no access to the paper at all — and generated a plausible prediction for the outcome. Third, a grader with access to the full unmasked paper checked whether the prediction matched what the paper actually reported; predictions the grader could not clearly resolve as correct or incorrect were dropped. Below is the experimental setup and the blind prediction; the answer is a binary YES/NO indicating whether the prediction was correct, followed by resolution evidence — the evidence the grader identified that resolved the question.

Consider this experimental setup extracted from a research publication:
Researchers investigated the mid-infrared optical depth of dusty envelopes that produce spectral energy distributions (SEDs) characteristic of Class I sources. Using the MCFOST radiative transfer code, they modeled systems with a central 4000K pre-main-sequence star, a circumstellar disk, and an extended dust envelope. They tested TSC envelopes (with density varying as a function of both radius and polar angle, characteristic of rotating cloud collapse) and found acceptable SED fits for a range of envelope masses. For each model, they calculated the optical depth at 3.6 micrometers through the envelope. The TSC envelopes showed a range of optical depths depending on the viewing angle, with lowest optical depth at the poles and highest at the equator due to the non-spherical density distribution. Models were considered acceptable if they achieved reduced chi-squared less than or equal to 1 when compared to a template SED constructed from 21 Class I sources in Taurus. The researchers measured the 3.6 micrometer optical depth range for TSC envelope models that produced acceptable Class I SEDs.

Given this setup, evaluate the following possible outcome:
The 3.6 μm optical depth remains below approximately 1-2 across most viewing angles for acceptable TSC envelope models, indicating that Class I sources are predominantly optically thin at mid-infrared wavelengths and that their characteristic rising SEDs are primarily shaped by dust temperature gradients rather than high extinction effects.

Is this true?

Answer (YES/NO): NO